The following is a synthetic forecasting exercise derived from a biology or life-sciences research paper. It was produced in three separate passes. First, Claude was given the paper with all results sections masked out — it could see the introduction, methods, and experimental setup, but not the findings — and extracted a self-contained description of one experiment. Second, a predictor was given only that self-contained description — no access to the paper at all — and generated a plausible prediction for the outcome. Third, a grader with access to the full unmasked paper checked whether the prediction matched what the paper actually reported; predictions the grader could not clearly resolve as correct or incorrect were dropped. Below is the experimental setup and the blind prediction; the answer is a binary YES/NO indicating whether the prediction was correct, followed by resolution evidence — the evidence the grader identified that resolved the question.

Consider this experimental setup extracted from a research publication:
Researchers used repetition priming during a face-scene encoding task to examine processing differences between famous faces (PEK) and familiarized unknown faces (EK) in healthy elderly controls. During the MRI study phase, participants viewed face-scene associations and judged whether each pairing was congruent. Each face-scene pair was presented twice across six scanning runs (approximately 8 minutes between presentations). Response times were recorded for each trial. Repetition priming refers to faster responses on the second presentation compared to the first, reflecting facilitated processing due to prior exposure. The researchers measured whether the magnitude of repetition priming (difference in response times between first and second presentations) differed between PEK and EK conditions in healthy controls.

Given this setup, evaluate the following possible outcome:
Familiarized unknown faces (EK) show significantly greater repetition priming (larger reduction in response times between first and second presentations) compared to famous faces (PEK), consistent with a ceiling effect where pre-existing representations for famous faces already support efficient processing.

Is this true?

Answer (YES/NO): NO